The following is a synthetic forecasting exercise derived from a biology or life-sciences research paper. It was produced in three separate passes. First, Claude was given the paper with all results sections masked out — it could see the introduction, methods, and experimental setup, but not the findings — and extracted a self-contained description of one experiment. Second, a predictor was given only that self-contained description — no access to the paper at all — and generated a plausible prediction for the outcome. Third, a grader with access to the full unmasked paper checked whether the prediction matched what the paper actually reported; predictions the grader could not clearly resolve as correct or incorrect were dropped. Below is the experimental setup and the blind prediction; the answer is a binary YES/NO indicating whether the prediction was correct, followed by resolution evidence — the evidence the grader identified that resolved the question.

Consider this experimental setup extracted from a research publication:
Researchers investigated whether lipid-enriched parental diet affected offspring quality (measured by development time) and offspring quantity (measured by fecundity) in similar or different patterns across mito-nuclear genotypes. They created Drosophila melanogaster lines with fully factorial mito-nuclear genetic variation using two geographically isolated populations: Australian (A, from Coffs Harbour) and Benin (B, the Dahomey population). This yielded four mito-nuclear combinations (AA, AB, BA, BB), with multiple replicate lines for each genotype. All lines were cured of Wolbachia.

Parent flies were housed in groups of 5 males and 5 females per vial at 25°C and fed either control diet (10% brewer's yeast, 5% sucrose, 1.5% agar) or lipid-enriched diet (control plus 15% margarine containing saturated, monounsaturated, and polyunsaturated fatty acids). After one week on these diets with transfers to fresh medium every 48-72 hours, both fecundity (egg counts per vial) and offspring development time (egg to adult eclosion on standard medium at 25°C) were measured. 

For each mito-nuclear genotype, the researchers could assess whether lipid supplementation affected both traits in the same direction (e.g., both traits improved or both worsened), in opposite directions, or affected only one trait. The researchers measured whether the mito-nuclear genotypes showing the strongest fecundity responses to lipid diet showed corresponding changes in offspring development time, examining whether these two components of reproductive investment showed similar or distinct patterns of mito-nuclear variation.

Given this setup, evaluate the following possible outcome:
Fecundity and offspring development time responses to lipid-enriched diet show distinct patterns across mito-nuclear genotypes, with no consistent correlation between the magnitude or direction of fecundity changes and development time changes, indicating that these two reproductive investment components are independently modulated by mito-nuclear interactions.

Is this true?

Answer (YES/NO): YES